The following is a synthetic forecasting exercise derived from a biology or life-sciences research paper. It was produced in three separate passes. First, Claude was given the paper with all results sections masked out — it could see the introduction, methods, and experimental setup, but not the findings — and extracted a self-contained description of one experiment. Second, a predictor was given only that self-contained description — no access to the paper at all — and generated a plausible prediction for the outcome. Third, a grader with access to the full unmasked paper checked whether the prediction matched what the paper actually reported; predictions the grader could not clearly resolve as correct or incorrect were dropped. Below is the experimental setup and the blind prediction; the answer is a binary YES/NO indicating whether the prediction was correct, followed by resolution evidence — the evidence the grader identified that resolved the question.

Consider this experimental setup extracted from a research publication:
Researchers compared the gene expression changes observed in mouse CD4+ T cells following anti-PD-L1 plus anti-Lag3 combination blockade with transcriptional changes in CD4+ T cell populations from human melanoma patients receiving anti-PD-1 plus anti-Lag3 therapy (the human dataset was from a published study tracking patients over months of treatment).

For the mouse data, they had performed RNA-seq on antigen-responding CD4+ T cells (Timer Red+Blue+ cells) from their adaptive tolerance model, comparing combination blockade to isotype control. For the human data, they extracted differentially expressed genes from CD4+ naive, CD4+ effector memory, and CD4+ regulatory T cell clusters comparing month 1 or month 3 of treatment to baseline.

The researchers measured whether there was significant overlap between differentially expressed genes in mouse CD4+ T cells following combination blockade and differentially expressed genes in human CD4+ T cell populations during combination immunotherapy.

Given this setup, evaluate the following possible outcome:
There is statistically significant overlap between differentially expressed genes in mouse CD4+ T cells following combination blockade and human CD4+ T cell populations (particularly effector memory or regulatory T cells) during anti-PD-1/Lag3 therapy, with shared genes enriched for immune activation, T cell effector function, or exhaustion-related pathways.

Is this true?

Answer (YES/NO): NO